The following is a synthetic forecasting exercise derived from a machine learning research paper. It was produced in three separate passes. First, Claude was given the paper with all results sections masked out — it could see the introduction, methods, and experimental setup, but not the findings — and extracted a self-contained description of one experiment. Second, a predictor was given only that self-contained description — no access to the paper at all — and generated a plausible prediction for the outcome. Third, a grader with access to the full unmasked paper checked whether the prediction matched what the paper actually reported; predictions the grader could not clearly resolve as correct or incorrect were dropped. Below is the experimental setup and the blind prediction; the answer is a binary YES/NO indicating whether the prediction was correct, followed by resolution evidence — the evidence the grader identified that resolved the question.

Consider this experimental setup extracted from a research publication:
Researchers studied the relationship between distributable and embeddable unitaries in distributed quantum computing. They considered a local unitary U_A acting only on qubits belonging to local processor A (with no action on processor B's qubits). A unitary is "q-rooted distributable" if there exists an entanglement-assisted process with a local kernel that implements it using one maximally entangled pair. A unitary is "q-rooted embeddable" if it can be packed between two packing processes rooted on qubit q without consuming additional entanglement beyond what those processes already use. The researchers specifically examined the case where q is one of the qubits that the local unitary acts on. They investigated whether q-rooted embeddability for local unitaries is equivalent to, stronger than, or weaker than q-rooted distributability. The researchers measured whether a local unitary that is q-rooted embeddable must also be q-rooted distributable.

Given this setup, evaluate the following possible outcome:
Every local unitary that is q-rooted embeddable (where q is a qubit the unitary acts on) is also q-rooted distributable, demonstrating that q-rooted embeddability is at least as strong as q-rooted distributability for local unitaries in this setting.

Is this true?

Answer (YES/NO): YES